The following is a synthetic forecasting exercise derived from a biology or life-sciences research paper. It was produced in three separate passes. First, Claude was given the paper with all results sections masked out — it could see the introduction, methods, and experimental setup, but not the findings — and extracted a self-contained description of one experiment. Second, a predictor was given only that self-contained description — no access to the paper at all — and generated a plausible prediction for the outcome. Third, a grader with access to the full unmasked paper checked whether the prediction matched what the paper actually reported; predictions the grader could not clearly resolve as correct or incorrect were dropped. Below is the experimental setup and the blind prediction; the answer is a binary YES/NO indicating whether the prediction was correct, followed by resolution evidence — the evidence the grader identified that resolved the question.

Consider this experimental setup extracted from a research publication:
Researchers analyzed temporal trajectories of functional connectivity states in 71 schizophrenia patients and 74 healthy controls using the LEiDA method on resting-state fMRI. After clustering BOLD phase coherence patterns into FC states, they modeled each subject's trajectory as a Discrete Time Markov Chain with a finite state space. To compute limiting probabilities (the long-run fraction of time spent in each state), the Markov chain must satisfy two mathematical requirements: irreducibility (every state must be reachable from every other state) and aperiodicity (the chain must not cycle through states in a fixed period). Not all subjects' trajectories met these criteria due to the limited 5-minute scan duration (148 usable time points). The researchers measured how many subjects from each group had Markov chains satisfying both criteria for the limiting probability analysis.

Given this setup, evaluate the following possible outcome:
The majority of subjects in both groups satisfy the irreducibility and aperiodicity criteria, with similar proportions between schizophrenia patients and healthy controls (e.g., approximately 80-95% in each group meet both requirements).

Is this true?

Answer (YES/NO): NO